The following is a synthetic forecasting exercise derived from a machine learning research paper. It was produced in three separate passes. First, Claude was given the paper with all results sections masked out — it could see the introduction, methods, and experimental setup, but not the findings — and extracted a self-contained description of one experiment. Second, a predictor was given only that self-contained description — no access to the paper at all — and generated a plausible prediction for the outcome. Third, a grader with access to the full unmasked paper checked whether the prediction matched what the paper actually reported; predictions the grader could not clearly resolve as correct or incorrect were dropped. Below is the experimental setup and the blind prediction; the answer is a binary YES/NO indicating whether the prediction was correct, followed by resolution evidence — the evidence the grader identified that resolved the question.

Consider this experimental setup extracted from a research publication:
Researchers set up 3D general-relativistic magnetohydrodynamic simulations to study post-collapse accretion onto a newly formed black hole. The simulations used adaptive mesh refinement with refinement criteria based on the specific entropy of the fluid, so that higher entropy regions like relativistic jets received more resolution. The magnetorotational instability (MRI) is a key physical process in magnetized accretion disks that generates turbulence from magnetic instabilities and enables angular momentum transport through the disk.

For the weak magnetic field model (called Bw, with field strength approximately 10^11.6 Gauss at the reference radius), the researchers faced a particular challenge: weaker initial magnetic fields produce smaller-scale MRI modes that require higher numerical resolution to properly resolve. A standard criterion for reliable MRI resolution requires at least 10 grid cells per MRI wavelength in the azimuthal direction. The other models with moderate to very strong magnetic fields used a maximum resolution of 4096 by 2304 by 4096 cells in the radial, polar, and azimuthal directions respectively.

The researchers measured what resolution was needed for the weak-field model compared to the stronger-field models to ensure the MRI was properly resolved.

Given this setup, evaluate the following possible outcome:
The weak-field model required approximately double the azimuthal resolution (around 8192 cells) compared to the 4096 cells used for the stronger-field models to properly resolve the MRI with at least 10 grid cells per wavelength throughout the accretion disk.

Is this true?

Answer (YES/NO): YES